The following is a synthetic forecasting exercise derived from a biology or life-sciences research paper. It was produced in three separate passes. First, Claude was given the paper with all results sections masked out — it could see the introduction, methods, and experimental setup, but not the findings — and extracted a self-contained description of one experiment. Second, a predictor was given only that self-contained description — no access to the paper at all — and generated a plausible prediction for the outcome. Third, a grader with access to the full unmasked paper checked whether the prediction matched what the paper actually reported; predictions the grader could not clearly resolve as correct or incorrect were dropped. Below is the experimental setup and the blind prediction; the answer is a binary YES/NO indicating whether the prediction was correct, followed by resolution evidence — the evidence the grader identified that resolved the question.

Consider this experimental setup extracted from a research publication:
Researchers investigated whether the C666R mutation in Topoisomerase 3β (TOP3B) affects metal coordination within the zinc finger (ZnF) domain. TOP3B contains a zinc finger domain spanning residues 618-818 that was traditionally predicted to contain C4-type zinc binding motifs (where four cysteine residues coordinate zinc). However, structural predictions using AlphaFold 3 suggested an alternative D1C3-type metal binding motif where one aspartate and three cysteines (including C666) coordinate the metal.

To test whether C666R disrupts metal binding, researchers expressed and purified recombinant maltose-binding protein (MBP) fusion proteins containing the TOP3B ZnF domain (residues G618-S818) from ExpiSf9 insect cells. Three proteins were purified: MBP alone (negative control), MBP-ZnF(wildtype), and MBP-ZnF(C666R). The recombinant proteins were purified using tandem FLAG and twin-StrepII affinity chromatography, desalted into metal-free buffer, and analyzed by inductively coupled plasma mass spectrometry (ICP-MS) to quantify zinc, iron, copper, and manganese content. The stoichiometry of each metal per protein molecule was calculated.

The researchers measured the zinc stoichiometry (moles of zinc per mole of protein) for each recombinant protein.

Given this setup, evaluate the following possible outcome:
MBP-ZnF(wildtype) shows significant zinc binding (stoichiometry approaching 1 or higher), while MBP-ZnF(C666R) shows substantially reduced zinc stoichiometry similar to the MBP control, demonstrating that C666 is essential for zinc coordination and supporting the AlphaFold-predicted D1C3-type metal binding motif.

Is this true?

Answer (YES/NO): NO